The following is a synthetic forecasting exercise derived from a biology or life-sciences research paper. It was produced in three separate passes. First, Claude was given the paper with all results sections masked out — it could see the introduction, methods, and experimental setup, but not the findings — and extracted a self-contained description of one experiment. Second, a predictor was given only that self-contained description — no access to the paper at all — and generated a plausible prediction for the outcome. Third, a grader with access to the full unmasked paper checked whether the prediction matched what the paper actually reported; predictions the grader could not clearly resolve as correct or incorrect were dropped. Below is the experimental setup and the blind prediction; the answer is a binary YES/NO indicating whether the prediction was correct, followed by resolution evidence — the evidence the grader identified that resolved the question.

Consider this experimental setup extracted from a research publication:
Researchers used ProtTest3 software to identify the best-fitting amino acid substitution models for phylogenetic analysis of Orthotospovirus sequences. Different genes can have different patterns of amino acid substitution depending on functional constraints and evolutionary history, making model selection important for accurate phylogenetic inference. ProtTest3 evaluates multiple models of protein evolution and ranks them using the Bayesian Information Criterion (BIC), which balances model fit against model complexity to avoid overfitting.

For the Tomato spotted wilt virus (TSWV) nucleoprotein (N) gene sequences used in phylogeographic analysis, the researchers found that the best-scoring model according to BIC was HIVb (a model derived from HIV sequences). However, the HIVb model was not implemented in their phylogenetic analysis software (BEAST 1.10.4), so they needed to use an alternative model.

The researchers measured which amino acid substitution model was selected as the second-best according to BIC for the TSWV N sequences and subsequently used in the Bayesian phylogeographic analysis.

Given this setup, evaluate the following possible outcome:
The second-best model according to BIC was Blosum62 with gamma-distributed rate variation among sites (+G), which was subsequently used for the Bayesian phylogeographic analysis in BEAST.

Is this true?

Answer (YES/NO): NO